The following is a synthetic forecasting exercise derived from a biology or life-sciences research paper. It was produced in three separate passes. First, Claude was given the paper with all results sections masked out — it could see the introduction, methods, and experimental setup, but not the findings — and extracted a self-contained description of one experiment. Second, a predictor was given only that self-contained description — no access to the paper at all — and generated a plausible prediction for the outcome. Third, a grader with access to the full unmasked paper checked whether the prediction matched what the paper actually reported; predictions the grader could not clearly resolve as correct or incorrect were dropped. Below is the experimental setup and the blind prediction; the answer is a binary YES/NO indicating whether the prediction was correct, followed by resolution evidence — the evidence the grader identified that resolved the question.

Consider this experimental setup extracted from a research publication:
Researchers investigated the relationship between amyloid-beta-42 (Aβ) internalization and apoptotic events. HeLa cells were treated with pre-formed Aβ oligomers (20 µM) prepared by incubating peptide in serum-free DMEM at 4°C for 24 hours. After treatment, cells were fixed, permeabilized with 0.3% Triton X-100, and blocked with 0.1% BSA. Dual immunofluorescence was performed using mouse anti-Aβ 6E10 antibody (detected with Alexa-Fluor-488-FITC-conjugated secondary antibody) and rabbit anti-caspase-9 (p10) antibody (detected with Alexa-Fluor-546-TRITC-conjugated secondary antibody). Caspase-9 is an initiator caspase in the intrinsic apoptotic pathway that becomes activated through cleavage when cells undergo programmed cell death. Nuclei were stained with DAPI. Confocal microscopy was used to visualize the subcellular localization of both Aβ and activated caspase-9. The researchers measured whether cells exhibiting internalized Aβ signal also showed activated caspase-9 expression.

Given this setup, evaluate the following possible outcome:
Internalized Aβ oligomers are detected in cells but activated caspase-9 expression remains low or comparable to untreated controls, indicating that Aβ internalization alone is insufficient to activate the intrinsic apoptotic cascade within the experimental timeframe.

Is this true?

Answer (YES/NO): NO